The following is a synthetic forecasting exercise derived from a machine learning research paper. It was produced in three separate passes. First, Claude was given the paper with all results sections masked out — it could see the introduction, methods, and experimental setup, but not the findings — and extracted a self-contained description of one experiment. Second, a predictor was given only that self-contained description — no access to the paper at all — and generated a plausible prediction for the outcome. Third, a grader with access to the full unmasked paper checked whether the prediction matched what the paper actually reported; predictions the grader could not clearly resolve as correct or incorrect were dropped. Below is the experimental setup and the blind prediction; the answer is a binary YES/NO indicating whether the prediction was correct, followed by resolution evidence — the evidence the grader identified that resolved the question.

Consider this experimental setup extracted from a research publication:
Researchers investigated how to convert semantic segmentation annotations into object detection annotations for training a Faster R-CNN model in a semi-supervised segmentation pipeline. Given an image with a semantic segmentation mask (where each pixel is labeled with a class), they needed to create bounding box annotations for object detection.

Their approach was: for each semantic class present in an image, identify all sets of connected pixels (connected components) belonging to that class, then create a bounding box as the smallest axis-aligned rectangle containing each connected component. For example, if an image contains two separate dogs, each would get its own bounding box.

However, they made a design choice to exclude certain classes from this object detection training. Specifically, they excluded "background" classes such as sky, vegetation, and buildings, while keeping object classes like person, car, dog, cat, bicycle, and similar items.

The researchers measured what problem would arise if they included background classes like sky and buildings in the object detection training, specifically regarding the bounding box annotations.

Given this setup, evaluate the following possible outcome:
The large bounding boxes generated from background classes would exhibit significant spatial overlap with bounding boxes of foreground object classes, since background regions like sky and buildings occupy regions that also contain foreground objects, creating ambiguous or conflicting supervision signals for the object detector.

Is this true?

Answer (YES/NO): NO